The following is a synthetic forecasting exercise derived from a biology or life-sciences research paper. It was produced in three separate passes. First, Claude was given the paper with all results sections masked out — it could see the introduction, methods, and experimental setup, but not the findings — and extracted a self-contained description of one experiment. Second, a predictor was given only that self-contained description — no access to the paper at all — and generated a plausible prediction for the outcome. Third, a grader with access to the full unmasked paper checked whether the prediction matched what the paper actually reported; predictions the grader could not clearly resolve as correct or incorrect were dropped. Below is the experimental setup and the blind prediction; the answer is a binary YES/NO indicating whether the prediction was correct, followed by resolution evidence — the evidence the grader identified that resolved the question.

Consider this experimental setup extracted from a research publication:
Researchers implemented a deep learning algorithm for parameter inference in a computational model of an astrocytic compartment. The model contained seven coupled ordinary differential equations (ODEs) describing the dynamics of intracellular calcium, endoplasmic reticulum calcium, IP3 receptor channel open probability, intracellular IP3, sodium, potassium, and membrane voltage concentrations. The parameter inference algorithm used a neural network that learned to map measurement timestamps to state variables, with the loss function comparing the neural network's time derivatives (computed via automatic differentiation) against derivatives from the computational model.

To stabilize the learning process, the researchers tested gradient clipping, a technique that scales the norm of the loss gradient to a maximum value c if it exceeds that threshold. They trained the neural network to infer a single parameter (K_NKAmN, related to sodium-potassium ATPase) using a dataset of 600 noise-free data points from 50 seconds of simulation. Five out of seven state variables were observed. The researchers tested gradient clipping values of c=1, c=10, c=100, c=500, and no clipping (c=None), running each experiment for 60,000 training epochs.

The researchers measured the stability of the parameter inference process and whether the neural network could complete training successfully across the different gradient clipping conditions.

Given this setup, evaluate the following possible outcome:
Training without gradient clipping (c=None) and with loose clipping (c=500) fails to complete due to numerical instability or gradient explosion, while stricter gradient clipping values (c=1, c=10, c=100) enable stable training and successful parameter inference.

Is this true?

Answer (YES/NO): NO